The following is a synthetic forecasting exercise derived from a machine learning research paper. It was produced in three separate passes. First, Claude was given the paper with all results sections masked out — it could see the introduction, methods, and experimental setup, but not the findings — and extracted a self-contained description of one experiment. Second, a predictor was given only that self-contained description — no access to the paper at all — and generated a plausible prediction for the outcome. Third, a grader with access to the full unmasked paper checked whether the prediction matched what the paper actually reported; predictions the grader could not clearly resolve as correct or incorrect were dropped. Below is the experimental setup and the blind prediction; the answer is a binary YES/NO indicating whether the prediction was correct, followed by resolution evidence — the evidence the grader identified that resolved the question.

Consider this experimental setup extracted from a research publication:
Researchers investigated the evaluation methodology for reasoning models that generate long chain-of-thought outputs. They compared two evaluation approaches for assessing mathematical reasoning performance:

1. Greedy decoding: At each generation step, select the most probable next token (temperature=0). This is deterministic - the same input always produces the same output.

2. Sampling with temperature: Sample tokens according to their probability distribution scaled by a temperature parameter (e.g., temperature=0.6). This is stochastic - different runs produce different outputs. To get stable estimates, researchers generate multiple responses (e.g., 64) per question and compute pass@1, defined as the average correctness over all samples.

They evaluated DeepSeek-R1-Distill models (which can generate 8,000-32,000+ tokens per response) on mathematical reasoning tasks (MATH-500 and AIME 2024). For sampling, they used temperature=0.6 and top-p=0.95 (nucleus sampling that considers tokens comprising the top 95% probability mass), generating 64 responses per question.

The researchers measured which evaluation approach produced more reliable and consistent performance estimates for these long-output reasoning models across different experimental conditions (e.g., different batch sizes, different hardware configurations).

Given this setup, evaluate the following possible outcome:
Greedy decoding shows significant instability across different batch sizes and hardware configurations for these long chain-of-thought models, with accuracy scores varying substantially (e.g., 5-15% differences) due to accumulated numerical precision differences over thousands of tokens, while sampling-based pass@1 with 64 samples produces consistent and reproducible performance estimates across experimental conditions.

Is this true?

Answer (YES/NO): NO